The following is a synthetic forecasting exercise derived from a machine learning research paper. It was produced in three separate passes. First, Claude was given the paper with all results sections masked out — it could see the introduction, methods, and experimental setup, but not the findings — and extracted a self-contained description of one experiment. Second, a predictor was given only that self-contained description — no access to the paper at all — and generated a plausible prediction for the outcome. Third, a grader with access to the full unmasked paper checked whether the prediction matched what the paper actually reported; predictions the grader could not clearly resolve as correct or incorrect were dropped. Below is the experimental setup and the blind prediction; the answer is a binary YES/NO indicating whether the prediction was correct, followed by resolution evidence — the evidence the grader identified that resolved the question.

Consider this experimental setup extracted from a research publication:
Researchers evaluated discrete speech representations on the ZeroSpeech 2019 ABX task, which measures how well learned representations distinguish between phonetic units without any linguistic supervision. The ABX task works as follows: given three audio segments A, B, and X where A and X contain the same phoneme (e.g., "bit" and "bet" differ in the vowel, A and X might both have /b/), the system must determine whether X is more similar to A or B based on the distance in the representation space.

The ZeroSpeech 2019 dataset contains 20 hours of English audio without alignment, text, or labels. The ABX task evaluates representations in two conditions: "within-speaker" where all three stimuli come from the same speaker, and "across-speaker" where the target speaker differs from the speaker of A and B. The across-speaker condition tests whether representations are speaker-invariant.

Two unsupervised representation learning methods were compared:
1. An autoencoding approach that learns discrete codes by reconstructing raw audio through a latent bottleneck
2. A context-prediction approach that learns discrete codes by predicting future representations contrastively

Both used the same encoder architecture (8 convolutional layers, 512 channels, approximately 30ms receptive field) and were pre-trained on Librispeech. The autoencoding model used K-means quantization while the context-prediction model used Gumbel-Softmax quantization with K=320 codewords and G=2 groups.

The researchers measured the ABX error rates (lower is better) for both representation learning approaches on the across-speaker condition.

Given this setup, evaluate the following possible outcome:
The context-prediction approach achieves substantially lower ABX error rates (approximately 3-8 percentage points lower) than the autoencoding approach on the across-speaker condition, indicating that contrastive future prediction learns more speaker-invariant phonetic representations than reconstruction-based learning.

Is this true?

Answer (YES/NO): YES